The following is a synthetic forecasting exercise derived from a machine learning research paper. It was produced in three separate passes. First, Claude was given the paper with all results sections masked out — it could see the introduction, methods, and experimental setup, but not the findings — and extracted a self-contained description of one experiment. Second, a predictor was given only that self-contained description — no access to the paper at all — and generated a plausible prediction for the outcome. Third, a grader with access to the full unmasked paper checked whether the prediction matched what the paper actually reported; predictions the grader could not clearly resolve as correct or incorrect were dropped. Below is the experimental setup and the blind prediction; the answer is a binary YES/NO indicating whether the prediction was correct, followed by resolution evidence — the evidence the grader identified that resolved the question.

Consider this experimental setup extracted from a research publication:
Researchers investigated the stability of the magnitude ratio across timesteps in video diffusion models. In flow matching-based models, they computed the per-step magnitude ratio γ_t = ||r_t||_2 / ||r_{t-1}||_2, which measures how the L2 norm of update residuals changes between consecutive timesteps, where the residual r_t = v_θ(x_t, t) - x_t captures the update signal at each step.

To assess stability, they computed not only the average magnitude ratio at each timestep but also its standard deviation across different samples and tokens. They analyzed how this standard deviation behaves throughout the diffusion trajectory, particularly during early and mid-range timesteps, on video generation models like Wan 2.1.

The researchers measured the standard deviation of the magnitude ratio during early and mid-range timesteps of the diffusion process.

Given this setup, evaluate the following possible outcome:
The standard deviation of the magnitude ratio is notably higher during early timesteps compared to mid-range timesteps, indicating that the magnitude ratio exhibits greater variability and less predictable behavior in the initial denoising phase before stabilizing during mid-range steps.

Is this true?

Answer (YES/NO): NO